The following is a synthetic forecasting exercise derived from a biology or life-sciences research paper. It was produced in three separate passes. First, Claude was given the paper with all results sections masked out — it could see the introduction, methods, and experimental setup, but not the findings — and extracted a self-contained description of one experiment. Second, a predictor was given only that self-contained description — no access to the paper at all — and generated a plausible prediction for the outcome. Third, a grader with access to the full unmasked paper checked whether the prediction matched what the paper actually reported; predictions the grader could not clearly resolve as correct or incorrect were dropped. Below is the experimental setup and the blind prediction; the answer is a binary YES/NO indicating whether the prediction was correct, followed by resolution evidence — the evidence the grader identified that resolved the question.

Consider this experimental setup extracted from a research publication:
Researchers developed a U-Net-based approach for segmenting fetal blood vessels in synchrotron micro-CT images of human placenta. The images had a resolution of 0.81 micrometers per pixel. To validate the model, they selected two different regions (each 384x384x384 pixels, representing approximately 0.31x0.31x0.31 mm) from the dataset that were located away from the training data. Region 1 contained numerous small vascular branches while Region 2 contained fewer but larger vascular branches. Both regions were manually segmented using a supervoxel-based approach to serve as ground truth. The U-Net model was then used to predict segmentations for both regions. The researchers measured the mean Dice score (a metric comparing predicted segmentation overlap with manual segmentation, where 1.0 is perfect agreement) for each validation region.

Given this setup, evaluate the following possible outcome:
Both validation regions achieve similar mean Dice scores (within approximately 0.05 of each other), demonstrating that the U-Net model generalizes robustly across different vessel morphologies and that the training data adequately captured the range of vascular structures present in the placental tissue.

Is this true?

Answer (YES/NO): NO